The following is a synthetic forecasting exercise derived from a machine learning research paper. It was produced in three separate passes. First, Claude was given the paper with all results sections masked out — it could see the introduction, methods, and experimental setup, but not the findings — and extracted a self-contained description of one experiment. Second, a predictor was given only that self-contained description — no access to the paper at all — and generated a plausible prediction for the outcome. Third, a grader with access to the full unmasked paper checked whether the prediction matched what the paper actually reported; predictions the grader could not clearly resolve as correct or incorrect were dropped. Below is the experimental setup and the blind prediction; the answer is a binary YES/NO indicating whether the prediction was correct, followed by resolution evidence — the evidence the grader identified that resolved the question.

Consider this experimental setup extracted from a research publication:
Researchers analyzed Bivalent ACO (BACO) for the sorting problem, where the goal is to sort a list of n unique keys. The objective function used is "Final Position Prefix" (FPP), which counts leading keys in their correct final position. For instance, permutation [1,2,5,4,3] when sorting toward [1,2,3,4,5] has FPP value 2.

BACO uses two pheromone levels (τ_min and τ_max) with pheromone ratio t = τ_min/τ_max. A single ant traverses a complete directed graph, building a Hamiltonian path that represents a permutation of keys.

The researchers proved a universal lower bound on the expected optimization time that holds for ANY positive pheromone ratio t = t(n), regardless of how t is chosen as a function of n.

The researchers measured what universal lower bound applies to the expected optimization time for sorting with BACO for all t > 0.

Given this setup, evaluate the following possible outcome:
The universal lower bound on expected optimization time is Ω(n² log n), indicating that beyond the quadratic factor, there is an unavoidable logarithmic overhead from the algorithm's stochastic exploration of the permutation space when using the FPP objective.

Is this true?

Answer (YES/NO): NO